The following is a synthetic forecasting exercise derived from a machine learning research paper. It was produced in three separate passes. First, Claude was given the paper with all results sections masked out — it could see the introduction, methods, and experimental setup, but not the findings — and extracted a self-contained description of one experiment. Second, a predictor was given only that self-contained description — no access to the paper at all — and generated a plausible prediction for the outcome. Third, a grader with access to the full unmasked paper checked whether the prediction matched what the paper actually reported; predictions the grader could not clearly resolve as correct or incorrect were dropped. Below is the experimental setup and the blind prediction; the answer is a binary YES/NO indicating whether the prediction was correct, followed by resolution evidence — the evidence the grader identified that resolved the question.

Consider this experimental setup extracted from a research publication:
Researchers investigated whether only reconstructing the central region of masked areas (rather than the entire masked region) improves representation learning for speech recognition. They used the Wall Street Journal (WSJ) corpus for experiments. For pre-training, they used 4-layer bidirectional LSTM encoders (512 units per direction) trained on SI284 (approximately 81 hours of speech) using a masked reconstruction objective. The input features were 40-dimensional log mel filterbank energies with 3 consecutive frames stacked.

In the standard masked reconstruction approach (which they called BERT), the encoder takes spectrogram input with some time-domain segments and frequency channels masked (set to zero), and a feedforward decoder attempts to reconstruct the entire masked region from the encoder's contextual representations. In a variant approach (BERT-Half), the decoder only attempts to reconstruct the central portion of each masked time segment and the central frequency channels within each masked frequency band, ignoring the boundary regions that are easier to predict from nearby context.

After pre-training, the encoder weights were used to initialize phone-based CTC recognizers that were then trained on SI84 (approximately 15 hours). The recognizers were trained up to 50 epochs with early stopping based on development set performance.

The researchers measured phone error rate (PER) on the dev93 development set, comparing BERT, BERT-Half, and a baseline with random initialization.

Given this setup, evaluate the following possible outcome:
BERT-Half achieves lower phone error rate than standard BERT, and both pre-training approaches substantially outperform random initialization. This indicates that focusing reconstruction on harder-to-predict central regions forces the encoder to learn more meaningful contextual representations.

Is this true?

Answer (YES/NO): YES